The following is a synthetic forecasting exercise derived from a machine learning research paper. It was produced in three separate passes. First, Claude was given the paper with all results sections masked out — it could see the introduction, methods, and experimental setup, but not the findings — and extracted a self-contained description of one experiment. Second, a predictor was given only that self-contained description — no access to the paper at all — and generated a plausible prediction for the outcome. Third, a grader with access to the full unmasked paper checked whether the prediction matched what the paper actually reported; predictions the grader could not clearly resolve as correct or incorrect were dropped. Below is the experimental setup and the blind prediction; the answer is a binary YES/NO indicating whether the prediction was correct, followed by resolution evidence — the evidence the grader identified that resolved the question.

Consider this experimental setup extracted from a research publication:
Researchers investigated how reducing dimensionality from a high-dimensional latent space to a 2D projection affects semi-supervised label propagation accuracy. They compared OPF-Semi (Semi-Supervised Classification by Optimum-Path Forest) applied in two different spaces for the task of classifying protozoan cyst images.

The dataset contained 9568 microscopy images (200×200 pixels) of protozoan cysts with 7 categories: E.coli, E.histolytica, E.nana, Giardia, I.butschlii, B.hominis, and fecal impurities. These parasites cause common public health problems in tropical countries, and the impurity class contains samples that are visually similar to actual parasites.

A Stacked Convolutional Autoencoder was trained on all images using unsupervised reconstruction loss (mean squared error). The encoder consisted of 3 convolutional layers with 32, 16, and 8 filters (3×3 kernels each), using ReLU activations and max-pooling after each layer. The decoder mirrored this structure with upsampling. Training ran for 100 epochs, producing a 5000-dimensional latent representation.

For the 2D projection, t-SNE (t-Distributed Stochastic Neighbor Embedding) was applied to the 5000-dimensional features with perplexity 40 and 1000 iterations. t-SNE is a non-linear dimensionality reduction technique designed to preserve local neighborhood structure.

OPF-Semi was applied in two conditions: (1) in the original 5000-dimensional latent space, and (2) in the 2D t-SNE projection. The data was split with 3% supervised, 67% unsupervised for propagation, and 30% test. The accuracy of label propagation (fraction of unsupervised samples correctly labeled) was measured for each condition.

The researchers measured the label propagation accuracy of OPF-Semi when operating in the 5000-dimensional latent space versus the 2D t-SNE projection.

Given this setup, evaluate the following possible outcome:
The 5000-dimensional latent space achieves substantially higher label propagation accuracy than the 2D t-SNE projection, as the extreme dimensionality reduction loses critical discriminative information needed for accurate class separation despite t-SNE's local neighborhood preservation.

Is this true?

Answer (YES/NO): NO